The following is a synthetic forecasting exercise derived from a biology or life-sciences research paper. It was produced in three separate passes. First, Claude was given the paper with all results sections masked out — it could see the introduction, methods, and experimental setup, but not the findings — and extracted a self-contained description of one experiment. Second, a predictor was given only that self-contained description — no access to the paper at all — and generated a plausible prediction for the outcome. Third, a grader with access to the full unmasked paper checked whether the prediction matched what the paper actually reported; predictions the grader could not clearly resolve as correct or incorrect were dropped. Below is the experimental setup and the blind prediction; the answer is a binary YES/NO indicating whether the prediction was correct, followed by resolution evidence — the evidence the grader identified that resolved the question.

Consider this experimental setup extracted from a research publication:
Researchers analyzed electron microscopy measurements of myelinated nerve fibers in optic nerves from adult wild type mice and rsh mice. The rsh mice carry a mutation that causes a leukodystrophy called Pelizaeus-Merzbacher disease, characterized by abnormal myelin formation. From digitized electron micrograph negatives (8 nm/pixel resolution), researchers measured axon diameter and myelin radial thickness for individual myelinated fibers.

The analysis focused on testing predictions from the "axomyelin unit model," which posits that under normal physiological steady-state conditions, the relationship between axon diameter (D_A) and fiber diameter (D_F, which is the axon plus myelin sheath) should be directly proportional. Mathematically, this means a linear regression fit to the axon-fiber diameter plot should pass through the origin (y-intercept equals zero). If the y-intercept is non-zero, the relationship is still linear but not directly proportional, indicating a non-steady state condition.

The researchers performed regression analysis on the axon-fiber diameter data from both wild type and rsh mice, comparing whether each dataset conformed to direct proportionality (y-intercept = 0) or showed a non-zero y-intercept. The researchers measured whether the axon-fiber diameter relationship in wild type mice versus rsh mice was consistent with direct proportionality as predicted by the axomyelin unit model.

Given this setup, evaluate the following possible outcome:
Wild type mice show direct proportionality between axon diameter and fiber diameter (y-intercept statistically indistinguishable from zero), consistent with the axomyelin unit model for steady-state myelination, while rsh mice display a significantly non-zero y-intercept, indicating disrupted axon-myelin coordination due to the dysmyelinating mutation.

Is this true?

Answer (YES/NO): NO